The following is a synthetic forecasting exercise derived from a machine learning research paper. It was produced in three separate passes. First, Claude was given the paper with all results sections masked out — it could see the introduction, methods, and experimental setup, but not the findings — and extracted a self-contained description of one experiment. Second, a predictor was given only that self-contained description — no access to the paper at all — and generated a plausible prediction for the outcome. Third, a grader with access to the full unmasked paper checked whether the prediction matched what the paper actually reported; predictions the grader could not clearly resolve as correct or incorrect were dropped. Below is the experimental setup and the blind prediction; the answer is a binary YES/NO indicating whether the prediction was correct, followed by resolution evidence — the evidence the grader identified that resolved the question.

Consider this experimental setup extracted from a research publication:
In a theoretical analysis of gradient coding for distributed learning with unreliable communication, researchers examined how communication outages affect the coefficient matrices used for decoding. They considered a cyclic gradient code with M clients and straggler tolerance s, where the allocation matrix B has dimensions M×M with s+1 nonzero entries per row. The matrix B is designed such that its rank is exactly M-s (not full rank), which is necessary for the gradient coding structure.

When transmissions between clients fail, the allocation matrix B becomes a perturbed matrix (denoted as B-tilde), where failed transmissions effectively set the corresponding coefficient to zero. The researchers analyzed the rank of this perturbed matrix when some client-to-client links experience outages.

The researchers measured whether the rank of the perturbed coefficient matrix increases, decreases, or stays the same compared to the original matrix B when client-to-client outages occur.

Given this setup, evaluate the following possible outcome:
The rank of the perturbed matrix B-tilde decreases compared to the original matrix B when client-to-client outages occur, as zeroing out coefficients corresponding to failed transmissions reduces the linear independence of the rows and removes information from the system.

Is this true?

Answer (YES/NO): NO